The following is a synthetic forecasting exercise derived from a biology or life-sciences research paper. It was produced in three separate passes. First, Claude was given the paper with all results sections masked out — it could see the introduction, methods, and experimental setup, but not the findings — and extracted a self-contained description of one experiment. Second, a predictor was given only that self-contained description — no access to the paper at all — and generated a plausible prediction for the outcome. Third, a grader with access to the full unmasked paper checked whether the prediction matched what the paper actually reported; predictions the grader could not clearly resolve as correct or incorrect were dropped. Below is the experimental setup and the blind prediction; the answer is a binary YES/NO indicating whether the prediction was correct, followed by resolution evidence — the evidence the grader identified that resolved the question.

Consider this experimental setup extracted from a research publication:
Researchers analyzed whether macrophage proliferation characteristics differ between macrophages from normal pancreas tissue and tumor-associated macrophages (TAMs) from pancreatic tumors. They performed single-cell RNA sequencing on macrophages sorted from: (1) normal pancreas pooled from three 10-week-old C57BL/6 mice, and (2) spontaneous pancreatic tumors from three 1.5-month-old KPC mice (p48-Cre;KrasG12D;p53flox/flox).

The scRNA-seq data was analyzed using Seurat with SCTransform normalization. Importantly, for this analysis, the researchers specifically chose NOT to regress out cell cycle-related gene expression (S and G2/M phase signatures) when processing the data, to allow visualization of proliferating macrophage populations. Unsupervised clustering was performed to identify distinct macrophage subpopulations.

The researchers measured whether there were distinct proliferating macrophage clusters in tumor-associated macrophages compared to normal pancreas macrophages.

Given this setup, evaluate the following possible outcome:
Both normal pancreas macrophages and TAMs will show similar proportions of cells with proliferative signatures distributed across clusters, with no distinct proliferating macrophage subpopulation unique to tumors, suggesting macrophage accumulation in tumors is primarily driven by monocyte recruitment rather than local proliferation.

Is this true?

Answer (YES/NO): NO